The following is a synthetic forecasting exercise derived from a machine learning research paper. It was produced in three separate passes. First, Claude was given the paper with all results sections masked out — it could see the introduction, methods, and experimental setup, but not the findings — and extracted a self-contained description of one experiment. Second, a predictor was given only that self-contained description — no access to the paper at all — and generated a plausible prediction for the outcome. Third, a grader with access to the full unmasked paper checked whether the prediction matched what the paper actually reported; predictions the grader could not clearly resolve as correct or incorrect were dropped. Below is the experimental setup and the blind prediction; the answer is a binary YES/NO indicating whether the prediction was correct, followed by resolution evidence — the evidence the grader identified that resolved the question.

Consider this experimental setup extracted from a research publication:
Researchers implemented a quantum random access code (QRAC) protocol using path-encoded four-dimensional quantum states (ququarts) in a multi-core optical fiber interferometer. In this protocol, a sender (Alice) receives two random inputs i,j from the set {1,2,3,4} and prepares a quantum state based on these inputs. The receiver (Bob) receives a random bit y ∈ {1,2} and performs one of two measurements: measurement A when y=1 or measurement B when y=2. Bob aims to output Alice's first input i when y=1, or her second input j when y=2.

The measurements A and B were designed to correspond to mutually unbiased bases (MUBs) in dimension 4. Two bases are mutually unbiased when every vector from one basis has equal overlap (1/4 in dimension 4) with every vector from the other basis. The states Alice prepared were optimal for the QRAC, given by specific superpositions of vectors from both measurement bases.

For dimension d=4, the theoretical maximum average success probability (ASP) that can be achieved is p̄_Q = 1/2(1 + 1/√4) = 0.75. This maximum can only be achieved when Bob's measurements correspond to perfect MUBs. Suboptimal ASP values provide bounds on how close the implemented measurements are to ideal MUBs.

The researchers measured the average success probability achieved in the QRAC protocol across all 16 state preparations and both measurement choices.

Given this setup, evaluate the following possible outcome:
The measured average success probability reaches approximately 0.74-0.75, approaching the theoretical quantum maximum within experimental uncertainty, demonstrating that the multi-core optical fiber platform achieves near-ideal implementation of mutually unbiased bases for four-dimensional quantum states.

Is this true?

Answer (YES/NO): YES